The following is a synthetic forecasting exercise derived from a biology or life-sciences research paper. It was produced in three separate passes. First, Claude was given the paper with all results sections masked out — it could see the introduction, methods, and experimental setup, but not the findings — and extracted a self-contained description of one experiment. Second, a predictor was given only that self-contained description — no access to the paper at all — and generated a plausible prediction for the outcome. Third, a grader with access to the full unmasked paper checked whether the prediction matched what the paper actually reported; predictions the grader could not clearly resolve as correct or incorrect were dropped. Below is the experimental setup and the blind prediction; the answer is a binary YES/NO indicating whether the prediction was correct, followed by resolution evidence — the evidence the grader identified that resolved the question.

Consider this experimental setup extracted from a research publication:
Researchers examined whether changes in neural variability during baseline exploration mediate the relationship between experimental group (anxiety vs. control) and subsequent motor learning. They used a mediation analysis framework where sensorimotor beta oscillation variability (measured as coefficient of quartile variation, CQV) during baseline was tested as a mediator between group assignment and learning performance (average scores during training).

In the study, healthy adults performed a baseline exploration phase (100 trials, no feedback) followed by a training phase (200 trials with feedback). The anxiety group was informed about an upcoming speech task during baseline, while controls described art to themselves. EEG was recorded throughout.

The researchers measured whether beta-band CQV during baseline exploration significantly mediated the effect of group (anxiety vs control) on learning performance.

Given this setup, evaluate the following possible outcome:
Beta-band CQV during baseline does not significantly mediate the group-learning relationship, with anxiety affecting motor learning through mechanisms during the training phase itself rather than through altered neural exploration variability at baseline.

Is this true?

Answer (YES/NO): NO